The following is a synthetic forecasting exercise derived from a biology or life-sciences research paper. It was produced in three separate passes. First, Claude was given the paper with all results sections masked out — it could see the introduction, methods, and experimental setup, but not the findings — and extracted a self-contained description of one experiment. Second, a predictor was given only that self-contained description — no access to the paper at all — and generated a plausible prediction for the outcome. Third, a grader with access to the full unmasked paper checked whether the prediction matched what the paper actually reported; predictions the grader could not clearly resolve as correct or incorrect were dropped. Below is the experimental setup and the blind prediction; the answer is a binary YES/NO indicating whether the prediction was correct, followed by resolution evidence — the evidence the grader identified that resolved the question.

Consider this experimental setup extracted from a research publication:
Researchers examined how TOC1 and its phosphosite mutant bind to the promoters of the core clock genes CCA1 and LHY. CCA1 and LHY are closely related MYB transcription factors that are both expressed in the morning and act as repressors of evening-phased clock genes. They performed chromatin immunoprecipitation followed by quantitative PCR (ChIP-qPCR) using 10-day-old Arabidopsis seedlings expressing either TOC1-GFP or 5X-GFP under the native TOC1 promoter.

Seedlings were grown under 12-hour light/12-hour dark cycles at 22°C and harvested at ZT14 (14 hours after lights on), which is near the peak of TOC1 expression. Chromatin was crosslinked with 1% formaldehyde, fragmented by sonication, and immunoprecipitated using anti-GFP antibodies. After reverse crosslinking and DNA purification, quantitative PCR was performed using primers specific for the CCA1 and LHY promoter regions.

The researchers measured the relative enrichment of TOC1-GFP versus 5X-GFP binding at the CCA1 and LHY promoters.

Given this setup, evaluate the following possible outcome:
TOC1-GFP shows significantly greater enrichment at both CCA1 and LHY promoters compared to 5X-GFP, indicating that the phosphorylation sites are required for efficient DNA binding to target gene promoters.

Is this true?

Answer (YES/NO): NO